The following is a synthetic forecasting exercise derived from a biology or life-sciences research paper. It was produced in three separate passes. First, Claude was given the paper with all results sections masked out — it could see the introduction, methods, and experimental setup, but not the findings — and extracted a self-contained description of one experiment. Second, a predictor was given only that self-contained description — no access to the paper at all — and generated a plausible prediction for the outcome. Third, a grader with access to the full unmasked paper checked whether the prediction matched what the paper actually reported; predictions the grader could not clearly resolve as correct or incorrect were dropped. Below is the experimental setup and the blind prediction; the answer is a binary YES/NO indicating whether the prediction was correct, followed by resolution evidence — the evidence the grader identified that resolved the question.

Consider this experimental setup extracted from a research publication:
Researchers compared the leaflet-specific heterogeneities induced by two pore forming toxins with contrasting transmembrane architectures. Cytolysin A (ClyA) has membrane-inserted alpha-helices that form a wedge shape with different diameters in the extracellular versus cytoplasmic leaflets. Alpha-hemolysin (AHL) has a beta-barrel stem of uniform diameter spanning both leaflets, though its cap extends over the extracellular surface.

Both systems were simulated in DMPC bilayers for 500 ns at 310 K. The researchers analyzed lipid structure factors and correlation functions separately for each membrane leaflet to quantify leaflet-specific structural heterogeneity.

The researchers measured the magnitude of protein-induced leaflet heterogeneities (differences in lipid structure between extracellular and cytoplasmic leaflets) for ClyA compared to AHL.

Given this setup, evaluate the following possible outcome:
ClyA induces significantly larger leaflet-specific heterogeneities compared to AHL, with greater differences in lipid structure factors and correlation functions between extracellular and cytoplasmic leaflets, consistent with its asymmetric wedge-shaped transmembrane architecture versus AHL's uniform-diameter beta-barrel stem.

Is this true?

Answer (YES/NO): YES